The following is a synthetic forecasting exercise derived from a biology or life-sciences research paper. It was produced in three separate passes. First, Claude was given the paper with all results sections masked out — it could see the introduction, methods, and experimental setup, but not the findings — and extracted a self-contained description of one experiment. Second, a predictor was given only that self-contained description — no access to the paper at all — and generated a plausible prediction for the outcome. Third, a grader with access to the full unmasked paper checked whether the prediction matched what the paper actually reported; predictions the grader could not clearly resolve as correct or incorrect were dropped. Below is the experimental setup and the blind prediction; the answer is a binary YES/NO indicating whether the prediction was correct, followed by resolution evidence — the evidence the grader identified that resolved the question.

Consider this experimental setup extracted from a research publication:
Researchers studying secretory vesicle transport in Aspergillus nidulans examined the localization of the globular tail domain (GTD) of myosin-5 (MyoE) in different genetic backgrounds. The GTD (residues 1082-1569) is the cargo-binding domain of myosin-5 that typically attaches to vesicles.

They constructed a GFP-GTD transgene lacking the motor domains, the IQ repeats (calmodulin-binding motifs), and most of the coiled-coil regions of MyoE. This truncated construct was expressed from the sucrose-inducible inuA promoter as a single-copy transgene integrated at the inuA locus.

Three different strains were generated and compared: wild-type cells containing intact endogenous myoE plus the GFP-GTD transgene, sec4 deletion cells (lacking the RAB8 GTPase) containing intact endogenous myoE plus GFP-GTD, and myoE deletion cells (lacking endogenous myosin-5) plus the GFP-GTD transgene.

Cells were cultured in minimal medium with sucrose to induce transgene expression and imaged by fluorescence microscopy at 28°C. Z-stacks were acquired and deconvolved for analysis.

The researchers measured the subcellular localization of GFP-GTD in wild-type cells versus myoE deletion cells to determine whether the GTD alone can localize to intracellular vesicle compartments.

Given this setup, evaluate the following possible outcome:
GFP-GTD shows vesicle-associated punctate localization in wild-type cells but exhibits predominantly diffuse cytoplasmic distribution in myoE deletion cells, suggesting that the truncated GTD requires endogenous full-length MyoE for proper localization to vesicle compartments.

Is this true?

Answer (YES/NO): NO